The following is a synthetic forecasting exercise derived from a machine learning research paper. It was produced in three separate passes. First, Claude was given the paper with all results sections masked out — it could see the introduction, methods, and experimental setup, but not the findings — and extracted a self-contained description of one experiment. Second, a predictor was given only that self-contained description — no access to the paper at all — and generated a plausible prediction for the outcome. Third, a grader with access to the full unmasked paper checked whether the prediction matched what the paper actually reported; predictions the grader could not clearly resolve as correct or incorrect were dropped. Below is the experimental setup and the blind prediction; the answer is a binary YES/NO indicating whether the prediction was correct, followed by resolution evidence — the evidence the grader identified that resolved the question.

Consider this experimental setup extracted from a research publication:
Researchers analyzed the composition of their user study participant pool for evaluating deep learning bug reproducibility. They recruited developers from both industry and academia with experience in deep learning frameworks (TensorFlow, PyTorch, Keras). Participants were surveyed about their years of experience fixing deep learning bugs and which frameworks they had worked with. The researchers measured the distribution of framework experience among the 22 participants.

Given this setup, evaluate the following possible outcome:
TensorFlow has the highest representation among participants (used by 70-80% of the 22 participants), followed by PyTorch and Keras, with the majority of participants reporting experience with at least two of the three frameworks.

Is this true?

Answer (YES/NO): NO